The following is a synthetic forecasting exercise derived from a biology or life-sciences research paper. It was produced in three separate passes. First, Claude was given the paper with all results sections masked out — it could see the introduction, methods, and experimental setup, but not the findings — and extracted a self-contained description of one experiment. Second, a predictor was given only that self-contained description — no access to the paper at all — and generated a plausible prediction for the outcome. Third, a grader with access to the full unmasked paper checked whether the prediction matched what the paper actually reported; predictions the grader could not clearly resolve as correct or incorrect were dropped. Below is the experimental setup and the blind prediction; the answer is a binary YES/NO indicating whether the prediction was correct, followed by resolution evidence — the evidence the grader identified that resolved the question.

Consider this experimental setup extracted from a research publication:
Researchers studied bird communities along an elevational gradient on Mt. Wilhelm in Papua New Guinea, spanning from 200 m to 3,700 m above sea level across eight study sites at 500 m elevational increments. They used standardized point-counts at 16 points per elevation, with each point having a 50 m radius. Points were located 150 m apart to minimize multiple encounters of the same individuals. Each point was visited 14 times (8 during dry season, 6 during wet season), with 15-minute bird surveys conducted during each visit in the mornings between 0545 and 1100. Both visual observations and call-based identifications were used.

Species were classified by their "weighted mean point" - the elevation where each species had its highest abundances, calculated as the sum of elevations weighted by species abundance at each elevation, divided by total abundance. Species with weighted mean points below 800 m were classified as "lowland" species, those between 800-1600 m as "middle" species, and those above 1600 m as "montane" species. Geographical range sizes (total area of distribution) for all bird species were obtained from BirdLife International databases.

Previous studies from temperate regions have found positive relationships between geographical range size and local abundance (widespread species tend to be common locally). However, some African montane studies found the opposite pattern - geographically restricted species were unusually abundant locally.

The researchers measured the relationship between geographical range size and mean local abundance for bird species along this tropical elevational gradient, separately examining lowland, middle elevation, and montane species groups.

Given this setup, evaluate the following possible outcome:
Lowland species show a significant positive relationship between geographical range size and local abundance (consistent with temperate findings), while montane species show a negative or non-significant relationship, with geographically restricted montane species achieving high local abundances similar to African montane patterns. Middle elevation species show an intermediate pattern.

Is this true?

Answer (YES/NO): NO